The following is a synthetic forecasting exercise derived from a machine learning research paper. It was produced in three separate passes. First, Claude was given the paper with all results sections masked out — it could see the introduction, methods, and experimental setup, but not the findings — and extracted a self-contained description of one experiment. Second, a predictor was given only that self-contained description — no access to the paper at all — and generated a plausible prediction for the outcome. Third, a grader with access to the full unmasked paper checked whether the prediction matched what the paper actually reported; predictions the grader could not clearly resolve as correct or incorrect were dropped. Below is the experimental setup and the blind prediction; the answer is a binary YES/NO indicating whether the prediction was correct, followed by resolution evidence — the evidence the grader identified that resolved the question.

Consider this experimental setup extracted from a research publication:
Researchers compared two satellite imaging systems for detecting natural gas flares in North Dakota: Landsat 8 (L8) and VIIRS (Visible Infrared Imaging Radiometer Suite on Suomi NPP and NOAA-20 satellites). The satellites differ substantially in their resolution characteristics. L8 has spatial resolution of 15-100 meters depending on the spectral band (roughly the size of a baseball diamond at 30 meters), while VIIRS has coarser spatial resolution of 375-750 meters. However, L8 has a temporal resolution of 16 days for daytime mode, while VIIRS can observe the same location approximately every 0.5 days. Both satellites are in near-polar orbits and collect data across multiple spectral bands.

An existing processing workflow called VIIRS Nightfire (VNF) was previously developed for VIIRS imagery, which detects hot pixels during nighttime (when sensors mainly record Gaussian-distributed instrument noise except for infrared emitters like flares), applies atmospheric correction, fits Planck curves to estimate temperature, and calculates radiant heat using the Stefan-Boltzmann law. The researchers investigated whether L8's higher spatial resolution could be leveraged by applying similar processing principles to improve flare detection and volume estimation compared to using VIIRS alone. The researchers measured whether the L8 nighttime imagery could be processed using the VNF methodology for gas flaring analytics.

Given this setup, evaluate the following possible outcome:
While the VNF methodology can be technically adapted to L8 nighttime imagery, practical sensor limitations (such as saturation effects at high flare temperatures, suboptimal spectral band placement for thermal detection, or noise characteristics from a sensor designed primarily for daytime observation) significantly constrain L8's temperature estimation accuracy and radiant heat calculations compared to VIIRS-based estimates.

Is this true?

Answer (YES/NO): NO